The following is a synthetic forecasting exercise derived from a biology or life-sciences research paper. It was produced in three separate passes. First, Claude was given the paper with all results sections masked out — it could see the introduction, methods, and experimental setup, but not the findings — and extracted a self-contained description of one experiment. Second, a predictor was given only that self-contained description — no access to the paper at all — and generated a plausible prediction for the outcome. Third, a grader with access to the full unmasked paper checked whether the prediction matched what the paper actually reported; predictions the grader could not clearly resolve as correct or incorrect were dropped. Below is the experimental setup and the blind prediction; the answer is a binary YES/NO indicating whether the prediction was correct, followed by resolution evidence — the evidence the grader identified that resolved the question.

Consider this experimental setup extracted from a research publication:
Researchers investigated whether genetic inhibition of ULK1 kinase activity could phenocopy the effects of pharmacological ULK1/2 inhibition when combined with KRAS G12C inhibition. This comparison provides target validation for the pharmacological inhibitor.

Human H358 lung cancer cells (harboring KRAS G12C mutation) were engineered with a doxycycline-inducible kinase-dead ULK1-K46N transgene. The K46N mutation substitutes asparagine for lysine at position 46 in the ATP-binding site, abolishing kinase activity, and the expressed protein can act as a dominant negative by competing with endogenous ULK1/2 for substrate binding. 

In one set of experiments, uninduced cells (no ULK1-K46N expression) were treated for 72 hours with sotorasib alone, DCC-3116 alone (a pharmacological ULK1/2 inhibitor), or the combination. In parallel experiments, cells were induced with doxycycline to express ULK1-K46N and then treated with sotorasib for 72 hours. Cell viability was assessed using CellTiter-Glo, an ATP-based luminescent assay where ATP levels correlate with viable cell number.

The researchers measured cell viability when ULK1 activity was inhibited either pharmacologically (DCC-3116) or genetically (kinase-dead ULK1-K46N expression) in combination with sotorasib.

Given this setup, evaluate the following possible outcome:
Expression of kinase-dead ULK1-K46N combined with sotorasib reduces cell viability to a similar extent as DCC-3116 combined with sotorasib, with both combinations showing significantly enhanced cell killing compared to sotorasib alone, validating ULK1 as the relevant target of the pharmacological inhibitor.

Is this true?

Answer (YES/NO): YES